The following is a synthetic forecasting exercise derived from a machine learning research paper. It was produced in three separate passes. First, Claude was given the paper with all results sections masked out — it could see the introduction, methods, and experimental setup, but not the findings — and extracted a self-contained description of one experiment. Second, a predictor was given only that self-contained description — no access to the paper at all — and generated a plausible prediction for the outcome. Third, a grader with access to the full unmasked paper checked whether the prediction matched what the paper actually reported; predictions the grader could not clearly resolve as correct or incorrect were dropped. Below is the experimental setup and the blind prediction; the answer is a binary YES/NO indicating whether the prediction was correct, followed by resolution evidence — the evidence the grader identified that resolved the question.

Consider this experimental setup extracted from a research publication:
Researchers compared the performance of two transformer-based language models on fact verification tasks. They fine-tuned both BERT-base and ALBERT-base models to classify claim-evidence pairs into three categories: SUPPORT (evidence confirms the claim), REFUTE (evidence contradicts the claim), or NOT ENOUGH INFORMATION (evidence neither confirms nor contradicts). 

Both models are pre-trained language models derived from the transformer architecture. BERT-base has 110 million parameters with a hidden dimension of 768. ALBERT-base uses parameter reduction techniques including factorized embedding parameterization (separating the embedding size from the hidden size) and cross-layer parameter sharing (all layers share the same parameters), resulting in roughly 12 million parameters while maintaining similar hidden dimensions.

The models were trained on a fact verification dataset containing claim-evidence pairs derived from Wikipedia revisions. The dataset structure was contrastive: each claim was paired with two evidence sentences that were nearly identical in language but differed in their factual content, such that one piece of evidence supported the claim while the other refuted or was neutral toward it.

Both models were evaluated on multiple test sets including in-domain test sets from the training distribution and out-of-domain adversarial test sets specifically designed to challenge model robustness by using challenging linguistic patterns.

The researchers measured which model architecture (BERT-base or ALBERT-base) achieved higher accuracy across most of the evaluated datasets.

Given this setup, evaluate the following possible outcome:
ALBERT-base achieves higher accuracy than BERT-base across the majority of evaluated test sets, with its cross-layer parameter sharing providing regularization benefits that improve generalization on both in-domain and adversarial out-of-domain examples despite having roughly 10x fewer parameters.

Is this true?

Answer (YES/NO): YES